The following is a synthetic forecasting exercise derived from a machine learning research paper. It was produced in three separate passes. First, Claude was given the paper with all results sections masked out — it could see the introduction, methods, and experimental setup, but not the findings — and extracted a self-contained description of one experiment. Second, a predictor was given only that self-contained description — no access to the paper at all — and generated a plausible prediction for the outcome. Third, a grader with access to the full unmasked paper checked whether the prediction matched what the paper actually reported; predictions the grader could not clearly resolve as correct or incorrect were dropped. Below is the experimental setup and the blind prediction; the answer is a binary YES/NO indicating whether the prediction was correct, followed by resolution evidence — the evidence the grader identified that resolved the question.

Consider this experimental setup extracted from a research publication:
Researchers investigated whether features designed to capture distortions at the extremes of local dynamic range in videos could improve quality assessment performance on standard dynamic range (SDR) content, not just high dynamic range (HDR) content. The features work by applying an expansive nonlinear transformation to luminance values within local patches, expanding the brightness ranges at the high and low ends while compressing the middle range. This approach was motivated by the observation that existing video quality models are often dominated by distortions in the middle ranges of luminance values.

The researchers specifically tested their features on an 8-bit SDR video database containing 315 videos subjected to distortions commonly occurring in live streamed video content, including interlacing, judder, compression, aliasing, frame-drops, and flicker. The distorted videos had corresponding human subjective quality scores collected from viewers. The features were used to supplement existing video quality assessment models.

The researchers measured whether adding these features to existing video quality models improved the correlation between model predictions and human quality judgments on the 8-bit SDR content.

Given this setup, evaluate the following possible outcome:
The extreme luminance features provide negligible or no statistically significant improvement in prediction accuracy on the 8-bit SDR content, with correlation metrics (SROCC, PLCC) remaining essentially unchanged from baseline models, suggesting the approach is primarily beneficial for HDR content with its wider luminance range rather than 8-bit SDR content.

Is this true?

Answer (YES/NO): NO